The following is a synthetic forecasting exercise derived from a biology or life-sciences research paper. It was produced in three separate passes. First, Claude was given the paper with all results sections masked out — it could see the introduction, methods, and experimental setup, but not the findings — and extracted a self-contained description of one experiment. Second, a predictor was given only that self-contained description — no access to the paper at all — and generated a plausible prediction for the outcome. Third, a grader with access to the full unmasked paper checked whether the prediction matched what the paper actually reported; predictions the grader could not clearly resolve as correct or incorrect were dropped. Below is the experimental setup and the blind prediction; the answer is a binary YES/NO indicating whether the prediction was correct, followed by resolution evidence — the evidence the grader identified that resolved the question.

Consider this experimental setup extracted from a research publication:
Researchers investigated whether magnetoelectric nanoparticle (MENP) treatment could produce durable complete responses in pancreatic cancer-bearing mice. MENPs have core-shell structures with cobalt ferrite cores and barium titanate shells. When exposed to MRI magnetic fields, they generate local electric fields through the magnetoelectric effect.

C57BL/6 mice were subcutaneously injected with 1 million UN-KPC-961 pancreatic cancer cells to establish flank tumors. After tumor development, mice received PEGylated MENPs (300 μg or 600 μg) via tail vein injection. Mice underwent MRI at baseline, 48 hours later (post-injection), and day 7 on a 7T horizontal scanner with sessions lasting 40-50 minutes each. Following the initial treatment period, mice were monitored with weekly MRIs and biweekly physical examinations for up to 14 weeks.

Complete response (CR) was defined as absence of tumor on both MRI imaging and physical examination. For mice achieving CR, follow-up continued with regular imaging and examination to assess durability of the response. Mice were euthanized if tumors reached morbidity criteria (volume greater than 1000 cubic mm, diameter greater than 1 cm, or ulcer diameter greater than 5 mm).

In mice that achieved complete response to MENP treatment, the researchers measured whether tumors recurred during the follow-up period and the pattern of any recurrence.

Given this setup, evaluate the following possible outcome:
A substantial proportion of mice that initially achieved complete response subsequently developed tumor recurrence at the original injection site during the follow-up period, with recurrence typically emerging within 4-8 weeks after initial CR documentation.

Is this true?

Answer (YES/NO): NO